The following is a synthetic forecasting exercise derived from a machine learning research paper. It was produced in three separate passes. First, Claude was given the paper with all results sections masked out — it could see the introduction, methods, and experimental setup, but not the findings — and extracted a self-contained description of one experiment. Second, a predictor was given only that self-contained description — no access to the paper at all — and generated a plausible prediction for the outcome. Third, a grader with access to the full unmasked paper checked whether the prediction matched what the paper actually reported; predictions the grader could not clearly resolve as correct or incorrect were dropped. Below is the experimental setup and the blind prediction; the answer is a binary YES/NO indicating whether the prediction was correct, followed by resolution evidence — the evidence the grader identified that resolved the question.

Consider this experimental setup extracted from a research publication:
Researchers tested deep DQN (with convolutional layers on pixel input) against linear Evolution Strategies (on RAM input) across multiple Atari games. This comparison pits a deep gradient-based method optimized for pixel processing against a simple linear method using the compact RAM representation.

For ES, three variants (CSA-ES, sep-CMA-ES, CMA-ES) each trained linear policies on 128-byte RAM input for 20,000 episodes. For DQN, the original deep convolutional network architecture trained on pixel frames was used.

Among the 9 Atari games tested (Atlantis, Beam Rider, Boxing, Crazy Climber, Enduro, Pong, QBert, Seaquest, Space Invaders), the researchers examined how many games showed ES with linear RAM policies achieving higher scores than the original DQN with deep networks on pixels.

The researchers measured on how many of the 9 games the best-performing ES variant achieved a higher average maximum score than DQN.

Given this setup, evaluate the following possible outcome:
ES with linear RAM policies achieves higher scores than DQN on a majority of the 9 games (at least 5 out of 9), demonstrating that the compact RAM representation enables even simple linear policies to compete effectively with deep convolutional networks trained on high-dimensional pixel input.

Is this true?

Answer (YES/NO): NO